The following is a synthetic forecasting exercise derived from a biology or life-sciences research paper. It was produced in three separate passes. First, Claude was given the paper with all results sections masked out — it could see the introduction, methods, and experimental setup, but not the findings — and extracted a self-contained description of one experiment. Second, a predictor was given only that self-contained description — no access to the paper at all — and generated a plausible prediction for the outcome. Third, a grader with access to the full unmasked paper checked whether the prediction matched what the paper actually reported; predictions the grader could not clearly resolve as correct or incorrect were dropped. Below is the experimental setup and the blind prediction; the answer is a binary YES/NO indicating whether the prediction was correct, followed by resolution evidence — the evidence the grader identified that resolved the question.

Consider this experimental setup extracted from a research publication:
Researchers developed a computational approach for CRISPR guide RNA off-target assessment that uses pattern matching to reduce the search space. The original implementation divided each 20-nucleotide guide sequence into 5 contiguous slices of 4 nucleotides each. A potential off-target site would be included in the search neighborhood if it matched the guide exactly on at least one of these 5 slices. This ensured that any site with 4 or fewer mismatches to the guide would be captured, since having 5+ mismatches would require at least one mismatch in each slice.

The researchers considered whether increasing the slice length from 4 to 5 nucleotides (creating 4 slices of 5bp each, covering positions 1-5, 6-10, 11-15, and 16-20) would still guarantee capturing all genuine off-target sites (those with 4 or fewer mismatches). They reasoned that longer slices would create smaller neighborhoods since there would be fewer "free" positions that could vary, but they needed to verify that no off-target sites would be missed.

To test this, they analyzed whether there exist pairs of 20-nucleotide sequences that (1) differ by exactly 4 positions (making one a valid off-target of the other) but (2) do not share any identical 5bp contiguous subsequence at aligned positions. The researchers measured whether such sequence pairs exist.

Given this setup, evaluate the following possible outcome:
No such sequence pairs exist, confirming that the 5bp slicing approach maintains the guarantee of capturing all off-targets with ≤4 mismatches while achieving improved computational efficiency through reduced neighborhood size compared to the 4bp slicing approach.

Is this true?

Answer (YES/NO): NO